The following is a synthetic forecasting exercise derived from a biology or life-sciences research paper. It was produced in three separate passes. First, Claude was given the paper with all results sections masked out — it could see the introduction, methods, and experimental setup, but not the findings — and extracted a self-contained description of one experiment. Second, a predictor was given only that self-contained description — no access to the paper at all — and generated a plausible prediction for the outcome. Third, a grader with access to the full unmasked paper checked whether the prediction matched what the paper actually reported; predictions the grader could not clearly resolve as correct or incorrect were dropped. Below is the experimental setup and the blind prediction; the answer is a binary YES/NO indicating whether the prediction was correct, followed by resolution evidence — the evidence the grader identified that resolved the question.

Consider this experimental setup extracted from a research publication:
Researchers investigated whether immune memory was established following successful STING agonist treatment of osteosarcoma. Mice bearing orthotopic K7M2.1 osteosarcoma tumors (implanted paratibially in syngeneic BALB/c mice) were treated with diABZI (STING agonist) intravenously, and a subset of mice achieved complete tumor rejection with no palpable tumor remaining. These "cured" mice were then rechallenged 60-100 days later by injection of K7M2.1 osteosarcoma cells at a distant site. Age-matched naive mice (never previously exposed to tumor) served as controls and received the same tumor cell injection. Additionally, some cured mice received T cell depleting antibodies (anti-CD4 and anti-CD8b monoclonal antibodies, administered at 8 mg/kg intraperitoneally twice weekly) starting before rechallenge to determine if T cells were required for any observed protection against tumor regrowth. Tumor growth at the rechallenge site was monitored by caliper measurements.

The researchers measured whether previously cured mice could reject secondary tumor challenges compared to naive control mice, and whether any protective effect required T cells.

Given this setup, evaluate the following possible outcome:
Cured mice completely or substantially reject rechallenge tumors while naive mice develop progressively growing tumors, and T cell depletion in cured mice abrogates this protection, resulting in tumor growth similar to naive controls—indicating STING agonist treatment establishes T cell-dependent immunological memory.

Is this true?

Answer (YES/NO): YES